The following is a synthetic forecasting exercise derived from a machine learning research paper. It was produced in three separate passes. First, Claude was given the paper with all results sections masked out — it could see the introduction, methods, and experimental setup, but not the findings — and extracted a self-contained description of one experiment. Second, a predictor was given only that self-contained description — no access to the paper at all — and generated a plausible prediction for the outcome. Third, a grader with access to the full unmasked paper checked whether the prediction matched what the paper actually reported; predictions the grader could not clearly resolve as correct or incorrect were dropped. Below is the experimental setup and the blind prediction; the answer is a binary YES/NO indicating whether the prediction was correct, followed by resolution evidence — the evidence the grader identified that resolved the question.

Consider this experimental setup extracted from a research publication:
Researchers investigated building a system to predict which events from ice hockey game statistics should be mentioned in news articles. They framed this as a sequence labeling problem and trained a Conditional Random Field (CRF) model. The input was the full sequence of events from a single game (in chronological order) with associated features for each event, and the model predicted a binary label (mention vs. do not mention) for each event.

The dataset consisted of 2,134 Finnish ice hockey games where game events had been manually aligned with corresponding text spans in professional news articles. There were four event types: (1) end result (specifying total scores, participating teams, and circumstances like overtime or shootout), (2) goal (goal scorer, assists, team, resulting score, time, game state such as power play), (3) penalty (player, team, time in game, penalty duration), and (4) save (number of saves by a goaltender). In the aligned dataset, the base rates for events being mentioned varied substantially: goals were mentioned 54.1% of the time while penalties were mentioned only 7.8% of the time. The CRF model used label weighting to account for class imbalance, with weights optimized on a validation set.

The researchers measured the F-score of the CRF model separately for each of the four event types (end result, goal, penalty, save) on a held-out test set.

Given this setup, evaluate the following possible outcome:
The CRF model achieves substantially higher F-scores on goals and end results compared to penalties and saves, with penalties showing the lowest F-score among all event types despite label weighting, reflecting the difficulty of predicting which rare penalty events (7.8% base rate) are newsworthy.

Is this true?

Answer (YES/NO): YES